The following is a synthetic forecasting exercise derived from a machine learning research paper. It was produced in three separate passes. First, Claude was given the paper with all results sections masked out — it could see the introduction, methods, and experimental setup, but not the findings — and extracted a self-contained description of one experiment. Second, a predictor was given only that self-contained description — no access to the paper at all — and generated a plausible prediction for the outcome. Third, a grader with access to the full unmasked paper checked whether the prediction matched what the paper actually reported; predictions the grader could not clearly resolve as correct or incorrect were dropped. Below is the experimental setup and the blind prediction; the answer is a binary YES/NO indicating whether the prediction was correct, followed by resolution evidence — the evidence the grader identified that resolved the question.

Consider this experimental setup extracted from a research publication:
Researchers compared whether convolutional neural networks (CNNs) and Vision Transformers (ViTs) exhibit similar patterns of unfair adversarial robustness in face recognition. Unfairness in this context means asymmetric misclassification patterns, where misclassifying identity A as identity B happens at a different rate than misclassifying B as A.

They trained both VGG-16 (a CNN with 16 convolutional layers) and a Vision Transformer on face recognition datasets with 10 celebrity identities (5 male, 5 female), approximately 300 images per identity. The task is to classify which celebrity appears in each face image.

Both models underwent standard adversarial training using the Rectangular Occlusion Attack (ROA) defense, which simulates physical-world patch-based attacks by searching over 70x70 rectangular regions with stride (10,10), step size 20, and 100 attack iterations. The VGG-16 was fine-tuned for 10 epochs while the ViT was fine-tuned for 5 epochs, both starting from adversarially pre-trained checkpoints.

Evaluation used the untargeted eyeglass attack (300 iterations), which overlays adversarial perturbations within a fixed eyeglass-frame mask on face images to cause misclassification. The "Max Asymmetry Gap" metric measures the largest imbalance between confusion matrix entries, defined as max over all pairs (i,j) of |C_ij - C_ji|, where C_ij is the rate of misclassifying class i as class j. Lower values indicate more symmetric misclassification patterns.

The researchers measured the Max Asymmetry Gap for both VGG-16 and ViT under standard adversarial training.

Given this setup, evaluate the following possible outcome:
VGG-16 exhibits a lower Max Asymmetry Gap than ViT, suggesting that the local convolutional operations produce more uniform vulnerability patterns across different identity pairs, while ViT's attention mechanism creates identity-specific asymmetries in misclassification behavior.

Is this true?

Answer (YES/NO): NO